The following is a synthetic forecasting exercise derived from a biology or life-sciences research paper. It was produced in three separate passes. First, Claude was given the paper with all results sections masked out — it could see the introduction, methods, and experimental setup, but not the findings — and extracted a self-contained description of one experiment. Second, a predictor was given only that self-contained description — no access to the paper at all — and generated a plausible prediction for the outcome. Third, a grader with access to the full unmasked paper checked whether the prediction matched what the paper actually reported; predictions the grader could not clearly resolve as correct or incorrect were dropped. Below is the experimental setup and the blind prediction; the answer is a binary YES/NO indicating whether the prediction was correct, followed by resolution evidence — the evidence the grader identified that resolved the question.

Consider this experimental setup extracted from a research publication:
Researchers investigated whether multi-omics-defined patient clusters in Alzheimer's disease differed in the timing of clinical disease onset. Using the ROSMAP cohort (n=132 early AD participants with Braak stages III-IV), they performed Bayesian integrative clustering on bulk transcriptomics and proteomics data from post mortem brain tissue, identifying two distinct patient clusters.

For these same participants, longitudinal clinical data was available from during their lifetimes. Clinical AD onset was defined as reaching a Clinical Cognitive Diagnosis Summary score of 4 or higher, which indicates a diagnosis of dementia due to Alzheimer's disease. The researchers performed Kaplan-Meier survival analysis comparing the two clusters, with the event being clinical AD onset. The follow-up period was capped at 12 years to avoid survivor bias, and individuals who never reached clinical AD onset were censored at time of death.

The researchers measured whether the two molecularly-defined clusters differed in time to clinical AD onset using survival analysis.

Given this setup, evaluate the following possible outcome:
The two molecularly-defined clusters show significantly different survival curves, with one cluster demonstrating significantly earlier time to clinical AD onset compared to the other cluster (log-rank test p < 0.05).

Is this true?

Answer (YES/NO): YES